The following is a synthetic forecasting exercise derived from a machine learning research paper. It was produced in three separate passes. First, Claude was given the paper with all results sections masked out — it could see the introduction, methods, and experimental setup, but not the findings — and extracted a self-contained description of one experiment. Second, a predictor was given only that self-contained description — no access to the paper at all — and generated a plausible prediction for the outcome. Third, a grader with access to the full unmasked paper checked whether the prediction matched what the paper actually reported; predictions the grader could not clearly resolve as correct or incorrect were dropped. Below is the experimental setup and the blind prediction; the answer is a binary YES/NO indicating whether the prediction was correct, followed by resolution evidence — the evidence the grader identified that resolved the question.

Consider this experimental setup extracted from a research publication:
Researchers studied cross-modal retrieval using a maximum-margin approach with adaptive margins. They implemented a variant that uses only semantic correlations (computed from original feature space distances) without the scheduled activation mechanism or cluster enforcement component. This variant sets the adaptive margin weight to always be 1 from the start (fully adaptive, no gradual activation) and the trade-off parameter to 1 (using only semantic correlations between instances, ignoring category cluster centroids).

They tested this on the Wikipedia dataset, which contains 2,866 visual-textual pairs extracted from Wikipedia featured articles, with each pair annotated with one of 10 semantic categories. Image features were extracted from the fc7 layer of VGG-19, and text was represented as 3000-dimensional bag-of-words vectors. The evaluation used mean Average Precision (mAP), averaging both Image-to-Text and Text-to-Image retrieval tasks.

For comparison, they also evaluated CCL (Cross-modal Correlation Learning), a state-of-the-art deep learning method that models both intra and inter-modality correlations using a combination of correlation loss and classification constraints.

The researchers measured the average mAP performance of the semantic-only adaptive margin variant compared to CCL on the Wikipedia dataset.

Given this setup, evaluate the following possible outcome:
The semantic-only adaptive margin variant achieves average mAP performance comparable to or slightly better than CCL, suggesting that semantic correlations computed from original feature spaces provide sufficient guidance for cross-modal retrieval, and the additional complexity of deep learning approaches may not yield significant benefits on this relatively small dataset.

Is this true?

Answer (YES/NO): NO